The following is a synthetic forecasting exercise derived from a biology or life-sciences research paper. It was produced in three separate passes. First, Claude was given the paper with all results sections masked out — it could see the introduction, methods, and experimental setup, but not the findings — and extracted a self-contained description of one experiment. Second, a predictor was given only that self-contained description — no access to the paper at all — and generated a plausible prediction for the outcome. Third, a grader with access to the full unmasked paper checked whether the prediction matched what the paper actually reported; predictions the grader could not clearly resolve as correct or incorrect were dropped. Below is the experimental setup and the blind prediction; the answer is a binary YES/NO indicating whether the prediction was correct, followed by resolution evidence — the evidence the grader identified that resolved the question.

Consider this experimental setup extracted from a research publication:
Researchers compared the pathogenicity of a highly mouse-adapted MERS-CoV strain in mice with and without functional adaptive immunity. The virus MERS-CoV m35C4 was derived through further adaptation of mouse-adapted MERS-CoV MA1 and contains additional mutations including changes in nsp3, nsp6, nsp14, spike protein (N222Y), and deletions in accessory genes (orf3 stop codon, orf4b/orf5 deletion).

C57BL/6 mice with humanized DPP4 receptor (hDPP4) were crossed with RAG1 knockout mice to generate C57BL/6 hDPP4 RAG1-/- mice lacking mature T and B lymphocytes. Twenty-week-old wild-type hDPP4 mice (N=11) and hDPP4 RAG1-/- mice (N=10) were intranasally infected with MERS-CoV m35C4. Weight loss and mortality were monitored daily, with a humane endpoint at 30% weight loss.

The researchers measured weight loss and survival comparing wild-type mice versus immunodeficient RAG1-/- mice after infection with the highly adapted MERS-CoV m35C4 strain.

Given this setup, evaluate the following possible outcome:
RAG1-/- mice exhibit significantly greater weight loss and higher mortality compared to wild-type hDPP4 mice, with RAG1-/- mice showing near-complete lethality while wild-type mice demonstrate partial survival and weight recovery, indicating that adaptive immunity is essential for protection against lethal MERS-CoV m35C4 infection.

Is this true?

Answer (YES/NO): NO